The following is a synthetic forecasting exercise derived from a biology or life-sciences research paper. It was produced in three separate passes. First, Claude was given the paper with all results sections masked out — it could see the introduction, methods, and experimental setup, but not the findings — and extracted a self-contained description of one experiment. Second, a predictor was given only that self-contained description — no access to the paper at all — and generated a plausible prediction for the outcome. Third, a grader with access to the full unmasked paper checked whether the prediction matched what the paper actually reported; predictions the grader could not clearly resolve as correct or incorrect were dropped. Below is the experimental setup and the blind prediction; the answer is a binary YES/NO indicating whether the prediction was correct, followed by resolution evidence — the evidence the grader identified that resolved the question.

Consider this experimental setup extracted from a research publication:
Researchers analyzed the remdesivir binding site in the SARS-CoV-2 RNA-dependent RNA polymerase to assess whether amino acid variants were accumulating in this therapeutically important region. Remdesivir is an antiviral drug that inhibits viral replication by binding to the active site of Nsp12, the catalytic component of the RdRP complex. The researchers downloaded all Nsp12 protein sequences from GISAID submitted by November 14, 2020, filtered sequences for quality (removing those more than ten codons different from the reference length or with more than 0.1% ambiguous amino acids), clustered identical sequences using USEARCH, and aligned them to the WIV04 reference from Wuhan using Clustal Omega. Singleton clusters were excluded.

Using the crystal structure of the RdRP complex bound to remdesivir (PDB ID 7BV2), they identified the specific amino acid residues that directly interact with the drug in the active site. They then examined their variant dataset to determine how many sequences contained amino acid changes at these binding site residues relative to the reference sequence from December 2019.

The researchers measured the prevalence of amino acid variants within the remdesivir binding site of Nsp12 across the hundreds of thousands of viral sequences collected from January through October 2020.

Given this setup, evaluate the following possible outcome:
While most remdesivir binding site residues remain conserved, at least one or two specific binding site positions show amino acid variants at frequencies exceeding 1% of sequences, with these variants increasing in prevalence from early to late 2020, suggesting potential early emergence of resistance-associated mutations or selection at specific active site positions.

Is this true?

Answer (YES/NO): NO